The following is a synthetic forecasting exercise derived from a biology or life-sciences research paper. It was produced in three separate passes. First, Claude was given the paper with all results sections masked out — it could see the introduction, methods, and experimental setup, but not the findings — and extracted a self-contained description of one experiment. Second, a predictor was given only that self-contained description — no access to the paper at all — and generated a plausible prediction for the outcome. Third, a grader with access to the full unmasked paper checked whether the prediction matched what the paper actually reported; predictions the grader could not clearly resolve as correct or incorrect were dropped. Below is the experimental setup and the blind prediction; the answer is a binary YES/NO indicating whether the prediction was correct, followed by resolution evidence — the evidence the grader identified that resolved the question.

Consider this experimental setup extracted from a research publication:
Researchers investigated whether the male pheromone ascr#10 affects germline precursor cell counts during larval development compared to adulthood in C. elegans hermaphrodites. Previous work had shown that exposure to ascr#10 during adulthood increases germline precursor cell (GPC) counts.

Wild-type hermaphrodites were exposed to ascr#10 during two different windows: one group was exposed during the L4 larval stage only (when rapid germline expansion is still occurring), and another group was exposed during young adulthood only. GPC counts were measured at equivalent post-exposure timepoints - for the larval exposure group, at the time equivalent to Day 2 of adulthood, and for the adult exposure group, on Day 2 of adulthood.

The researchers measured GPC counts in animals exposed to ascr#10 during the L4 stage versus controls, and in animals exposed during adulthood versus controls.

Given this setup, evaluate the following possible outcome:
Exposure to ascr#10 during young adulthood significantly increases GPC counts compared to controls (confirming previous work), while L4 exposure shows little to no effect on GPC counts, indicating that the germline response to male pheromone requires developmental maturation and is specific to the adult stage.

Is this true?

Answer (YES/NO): YES